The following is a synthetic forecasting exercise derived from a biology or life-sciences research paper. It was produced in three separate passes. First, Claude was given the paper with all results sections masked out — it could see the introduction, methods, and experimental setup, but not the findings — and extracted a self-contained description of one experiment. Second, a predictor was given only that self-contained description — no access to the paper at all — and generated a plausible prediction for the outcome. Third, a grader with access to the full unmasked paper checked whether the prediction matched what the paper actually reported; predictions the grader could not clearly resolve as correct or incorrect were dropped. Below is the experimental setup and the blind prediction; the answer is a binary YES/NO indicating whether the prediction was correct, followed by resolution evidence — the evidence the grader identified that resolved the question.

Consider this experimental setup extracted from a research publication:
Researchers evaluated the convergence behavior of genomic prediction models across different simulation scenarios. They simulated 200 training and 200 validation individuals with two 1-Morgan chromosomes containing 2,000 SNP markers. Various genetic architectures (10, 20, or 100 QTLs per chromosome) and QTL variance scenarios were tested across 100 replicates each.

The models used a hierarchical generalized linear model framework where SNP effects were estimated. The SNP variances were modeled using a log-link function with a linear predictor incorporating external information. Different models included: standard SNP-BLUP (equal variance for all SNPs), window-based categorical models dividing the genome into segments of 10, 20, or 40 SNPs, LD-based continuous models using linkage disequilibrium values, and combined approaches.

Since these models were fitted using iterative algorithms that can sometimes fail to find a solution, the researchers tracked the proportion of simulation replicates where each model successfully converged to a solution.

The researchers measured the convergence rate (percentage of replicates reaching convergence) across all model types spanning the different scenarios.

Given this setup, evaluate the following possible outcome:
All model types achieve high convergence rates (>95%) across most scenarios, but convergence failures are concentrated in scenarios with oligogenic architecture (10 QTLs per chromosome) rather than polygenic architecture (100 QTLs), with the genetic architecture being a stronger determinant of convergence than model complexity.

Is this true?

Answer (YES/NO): NO